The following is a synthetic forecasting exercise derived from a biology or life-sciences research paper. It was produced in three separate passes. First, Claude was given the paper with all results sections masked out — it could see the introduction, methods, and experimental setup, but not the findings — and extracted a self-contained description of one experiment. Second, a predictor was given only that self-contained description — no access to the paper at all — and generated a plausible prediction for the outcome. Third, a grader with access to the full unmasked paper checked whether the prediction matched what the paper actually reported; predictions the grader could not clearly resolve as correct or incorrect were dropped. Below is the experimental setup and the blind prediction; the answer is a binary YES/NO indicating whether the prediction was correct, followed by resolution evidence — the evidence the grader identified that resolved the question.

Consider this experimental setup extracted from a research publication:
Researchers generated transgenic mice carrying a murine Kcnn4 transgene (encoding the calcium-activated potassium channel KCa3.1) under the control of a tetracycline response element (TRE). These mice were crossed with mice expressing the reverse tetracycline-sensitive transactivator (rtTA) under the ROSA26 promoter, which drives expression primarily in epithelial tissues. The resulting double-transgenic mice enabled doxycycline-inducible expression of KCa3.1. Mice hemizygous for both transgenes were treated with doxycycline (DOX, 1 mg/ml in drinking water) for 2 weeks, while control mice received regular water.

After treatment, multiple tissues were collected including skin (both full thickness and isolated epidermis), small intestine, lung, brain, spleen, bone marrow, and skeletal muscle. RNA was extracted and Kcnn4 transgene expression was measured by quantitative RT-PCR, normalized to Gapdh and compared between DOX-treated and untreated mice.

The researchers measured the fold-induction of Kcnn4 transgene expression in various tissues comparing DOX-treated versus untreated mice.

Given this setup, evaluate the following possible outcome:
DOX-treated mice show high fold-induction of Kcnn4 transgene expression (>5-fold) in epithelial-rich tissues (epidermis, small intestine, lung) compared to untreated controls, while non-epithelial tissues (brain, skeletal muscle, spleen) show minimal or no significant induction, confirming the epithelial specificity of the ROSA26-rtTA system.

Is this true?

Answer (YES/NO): NO